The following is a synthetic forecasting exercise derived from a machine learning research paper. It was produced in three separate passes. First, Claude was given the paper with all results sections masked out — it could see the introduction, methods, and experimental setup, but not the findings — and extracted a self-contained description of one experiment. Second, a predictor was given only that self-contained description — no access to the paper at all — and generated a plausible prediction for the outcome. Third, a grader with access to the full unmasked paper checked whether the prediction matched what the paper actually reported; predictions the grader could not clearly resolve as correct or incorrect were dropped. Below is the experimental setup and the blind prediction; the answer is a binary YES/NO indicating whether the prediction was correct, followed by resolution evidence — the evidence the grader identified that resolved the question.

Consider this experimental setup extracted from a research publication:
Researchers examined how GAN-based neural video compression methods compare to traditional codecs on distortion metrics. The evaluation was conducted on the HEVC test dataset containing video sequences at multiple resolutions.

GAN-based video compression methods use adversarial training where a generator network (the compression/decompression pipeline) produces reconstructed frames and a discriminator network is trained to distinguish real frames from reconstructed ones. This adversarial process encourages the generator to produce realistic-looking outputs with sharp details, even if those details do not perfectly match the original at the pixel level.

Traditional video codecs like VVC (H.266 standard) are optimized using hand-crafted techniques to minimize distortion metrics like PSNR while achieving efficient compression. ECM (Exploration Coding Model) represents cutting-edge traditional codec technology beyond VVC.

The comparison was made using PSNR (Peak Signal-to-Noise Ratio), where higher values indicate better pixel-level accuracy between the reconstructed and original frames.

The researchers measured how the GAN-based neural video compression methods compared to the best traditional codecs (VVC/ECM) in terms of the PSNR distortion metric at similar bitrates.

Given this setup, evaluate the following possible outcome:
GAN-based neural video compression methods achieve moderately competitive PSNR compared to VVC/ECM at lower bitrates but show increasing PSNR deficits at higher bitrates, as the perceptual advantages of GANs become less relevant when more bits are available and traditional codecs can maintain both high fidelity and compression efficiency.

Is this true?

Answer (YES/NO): NO